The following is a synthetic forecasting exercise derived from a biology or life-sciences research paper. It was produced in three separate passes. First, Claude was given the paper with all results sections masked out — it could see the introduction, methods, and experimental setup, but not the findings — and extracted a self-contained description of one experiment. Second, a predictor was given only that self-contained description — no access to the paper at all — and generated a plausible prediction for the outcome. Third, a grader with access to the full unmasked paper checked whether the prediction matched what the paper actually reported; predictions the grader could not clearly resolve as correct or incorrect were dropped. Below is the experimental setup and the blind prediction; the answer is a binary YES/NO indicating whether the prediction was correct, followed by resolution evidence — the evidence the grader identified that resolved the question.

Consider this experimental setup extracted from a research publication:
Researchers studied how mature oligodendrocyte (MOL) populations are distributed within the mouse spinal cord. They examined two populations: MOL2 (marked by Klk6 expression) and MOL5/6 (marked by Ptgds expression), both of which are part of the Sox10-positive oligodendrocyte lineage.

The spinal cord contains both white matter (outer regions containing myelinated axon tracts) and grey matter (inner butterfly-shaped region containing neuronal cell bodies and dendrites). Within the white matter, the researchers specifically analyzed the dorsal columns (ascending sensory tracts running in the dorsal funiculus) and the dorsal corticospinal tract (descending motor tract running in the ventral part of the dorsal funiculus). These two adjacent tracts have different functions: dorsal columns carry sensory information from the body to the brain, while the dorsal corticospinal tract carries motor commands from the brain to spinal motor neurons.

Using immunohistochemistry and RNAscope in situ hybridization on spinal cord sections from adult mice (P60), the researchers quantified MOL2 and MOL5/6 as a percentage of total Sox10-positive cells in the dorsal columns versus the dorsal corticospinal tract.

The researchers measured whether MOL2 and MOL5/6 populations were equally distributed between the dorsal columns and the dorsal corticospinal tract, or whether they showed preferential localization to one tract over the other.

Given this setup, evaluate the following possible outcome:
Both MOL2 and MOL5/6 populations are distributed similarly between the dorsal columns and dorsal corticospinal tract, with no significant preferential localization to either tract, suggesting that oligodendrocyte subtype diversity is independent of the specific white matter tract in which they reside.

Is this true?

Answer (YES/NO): NO